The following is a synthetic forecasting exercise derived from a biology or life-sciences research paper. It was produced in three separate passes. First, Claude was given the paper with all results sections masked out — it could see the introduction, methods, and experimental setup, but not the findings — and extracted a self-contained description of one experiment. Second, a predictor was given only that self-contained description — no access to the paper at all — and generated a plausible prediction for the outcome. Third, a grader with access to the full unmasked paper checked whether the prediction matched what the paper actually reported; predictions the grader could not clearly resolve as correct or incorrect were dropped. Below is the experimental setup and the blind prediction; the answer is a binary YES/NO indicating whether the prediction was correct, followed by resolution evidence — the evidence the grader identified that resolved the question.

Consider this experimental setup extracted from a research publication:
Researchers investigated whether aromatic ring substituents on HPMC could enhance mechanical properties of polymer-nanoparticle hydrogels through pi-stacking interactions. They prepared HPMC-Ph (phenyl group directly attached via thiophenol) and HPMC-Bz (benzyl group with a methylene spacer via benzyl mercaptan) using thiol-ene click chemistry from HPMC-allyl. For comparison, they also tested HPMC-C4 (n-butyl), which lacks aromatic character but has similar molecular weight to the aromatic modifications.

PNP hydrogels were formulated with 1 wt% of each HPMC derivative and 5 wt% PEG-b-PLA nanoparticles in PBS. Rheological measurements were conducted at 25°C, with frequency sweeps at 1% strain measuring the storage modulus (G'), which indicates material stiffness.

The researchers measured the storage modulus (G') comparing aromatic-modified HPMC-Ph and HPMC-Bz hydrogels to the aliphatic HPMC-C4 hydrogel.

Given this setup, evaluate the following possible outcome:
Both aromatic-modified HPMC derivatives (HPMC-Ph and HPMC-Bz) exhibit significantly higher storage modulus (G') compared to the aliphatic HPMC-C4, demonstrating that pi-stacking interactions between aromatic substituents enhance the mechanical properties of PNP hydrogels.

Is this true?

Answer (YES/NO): NO